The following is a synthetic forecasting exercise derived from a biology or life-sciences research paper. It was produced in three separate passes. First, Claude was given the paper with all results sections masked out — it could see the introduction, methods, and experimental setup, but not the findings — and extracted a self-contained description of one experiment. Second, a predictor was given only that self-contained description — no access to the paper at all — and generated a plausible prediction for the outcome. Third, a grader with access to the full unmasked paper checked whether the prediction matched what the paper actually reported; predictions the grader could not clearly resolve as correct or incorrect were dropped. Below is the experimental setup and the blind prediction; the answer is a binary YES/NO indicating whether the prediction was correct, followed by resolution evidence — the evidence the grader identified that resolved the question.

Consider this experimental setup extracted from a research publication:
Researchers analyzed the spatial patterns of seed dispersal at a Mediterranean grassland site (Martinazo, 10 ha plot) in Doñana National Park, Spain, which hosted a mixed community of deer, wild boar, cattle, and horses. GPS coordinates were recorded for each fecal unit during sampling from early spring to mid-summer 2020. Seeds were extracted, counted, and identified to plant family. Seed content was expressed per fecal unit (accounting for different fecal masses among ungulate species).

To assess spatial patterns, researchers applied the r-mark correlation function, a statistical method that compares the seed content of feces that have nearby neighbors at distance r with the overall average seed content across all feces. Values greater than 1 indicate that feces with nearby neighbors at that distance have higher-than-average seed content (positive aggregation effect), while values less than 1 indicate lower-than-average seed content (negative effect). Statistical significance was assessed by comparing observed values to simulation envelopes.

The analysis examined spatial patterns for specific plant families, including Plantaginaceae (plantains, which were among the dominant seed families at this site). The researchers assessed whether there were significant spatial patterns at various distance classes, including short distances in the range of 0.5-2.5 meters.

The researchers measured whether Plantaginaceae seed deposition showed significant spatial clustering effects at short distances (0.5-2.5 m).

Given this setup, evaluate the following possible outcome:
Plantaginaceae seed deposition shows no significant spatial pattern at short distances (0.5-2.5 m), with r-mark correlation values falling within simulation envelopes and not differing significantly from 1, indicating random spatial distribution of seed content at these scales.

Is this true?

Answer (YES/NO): NO